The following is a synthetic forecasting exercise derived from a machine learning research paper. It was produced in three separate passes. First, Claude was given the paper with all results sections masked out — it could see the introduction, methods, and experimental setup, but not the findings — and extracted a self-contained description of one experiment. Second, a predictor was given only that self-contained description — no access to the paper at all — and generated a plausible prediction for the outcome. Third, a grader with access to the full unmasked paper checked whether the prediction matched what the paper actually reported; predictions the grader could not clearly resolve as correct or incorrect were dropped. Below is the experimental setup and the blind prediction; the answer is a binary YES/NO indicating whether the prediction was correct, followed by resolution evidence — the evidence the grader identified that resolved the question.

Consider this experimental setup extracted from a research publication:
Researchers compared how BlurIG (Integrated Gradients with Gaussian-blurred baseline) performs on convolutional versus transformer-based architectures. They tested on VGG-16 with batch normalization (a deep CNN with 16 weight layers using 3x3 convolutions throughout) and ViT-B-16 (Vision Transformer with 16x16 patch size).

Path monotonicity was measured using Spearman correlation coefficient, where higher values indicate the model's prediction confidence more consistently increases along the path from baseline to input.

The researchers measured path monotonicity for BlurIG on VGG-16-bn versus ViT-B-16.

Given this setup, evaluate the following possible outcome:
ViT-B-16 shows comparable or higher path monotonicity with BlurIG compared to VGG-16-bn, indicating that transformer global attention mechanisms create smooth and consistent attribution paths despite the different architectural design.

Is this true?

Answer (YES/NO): NO